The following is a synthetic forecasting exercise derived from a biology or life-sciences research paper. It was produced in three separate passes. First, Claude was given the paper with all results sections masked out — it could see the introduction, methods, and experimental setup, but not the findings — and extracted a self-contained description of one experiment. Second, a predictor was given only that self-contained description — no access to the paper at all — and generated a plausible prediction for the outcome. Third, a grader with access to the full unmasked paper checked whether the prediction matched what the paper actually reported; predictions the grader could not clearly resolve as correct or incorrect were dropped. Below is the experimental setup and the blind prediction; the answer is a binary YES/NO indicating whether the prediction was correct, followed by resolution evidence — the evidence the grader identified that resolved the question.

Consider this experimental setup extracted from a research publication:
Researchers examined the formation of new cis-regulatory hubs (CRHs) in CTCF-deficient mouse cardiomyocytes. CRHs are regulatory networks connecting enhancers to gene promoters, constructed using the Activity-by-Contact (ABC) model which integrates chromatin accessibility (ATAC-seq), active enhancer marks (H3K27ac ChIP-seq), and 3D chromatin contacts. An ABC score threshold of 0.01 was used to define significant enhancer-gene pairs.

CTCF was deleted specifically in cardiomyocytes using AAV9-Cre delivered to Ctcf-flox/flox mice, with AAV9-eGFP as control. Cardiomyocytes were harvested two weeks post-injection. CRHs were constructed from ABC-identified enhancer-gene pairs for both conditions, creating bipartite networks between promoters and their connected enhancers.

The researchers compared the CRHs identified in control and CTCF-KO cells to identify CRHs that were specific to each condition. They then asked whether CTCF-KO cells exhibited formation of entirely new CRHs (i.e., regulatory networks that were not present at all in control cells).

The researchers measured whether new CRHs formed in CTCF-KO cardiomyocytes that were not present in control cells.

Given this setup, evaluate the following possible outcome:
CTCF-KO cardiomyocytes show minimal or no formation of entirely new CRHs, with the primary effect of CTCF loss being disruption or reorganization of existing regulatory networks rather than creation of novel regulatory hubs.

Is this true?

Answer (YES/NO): NO